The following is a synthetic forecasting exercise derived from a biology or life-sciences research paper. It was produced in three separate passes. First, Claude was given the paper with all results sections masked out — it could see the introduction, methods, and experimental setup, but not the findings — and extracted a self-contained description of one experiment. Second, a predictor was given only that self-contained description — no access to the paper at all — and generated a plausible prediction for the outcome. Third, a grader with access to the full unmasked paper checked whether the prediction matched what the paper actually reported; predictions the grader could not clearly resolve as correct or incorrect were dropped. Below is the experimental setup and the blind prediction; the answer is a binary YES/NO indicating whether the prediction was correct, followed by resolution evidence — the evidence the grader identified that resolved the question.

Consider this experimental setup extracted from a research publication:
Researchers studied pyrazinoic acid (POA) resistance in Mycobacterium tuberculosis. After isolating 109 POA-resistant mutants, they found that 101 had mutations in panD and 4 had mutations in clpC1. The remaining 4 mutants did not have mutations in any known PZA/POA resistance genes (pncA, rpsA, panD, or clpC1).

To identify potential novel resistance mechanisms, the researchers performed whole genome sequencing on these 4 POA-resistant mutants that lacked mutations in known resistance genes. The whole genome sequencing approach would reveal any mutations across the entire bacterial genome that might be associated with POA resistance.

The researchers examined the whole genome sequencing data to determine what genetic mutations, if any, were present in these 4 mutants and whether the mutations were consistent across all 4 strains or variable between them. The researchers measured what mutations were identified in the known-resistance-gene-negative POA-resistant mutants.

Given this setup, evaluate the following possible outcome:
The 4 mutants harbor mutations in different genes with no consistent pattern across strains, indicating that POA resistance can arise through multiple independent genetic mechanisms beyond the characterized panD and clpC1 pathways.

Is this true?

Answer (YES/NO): NO